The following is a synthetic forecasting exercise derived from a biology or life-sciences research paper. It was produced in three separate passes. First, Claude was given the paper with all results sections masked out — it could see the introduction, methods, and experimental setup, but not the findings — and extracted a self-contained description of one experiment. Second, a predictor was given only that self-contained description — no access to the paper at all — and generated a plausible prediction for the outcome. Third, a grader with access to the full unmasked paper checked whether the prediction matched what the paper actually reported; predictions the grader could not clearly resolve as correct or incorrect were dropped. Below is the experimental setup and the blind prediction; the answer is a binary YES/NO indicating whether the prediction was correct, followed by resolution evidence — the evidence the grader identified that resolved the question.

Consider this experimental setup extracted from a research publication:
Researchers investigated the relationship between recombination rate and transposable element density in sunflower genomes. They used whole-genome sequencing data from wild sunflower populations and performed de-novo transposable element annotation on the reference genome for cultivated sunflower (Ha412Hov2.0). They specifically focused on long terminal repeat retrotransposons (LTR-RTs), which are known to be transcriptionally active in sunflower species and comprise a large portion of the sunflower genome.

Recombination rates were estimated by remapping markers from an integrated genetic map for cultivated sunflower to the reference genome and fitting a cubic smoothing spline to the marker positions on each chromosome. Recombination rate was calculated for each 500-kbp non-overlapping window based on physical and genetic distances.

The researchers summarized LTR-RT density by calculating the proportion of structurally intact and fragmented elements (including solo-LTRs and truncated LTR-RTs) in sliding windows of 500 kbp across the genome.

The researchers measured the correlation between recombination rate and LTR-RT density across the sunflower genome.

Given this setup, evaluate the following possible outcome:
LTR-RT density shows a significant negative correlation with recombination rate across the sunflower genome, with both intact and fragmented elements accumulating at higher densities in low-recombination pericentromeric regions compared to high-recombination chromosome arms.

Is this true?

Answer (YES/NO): YES